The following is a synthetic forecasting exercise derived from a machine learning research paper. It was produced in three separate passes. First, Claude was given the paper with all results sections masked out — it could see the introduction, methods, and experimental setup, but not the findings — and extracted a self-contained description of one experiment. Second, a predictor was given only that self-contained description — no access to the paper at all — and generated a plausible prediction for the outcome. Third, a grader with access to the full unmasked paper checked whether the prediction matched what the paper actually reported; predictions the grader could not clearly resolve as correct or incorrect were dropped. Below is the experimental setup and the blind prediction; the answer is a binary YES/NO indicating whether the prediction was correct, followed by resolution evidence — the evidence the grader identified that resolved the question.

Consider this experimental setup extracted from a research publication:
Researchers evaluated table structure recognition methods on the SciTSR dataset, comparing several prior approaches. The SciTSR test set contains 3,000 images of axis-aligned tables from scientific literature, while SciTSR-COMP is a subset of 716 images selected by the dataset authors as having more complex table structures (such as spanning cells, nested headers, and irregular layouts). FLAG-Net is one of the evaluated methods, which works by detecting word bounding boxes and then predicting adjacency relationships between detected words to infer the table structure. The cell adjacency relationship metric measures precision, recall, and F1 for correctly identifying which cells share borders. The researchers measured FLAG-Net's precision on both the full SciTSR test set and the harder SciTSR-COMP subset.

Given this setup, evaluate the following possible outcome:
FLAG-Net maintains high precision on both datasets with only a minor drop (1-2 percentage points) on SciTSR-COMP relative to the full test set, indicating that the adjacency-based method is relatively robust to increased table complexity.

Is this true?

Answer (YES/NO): YES